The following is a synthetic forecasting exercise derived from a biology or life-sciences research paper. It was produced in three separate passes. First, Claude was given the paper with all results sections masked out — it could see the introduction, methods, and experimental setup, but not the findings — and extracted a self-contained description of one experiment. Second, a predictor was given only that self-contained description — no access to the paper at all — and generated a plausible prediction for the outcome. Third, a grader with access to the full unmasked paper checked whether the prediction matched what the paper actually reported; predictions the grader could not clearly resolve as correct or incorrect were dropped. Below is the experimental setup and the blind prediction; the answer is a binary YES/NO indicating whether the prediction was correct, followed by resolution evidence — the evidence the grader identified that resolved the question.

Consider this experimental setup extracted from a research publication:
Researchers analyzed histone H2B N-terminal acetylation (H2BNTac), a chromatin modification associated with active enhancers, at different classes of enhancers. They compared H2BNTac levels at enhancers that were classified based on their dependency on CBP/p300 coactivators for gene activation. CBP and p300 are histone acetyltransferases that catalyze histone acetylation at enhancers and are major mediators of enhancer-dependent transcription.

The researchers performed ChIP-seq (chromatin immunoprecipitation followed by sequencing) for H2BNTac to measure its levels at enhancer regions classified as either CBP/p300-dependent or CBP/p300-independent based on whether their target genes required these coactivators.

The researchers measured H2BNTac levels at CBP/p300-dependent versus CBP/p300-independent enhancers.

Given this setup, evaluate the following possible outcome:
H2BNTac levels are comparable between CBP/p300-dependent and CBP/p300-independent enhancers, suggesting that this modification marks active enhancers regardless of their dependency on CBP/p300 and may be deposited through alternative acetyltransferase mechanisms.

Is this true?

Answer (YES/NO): NO